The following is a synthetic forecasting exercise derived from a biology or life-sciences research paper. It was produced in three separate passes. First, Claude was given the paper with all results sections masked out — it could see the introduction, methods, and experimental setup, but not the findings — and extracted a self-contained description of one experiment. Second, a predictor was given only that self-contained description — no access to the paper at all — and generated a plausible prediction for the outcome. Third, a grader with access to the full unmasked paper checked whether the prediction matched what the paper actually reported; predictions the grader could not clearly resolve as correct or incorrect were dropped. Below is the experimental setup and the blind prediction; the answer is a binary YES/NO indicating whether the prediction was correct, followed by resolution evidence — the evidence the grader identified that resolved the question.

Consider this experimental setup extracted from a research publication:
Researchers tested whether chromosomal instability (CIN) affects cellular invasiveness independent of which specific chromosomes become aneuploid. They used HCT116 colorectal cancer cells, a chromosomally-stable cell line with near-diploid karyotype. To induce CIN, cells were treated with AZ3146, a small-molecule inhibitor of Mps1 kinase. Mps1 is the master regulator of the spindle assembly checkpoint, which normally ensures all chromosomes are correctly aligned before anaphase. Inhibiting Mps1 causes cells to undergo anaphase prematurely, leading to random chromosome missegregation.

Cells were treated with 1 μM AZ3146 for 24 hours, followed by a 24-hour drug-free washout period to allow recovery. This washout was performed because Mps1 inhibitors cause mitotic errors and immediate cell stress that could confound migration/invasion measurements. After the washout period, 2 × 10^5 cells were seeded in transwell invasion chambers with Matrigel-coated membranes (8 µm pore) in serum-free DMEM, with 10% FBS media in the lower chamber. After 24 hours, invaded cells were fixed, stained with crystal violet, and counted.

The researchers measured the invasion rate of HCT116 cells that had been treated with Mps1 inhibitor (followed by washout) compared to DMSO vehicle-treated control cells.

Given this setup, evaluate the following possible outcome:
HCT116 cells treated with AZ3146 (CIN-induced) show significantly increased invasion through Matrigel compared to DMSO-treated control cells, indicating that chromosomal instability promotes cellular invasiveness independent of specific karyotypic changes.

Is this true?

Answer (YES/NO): NO